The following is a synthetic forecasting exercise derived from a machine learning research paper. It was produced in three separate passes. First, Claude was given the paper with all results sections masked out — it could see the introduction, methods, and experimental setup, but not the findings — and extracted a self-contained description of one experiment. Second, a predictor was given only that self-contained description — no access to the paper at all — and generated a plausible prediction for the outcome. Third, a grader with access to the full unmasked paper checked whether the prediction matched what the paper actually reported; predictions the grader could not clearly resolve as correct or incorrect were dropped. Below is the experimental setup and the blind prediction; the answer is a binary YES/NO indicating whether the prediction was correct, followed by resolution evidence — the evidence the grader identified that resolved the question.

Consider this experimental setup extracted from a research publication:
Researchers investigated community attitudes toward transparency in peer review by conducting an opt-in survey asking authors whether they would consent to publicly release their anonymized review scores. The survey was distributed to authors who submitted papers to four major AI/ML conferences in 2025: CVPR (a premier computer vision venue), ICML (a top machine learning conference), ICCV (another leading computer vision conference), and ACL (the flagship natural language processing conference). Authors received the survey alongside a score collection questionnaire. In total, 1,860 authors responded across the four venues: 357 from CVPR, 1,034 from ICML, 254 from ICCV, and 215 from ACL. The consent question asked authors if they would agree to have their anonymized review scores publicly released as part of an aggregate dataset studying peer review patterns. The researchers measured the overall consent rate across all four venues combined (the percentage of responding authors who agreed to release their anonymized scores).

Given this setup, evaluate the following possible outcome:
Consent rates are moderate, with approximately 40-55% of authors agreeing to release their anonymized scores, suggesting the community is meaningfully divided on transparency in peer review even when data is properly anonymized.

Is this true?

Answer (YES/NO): NO